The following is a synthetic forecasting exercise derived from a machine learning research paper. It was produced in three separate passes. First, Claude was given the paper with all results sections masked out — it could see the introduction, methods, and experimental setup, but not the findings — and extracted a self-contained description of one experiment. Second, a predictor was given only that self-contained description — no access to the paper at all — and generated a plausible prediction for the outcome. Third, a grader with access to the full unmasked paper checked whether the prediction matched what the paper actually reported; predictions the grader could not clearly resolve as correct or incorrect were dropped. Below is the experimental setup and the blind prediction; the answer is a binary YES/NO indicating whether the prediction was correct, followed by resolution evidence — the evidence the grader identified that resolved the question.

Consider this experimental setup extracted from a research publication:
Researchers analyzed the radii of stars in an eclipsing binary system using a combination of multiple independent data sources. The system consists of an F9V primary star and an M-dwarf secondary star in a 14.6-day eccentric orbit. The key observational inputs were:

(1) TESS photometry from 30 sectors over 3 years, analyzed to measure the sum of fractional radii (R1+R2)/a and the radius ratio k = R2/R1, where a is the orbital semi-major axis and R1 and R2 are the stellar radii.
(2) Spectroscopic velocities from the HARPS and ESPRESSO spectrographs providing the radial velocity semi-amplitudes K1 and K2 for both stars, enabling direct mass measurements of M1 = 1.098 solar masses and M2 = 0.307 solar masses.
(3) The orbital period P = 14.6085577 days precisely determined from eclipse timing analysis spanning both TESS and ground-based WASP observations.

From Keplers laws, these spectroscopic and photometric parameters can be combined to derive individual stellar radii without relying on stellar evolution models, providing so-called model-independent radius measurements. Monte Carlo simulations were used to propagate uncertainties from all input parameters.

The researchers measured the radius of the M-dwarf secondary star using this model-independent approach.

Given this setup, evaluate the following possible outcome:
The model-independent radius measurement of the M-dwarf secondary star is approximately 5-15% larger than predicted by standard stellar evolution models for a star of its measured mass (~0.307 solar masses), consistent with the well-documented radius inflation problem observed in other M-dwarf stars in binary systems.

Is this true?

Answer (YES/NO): NO